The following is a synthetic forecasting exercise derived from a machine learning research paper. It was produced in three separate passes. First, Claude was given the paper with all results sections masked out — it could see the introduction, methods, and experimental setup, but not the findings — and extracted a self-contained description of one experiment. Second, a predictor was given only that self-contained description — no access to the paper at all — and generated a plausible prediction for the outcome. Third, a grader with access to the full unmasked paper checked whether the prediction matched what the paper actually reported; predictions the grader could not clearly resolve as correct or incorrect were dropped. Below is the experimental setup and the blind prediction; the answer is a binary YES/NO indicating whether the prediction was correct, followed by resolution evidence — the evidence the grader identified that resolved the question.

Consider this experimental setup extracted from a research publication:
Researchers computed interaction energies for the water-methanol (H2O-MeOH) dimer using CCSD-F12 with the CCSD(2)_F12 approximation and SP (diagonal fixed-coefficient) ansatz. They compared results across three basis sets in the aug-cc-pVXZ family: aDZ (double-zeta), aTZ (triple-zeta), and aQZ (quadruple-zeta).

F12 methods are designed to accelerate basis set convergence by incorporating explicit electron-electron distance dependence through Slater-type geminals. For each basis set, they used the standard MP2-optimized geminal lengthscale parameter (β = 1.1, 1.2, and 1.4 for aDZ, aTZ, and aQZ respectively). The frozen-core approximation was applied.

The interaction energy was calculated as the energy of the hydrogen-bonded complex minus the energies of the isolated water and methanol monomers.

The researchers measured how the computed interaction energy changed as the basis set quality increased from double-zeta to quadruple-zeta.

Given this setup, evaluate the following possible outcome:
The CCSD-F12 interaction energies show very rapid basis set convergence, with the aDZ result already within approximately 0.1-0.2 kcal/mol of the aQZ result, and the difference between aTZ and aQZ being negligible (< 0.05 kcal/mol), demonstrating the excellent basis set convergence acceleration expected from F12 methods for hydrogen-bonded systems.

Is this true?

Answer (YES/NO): NO